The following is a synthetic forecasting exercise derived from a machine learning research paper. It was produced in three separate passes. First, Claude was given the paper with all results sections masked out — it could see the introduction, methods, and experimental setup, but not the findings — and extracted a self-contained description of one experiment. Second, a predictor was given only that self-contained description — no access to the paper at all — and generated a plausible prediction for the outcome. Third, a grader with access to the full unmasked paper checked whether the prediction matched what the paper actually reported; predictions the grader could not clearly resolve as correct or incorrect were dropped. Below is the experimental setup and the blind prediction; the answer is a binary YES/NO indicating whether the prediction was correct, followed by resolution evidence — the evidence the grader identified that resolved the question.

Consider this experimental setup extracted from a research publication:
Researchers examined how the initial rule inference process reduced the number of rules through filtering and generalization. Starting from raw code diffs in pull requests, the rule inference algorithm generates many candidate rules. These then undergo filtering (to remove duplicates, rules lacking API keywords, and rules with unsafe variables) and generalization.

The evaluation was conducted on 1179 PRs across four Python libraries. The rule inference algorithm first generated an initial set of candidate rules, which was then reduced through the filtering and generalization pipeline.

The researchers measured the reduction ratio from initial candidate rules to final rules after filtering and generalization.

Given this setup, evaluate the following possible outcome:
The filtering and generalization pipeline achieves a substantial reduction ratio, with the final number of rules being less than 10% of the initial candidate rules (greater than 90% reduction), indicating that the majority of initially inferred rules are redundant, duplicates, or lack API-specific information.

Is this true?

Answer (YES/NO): NO